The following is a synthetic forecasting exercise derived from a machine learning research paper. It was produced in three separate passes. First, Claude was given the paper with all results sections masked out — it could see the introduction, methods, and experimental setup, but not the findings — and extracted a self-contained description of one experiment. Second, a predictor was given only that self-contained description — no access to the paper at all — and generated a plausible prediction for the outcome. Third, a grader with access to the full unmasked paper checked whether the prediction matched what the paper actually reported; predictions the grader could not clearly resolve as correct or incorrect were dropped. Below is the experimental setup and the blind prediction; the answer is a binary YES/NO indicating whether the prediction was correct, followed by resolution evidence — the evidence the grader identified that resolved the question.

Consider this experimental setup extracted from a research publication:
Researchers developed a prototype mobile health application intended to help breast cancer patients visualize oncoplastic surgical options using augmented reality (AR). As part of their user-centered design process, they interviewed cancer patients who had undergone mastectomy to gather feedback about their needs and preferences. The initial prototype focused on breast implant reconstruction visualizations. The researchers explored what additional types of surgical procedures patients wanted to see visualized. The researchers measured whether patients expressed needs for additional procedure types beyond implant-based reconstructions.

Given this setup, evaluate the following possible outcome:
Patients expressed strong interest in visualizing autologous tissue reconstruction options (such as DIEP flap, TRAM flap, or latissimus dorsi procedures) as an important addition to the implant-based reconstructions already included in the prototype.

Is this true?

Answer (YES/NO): YES